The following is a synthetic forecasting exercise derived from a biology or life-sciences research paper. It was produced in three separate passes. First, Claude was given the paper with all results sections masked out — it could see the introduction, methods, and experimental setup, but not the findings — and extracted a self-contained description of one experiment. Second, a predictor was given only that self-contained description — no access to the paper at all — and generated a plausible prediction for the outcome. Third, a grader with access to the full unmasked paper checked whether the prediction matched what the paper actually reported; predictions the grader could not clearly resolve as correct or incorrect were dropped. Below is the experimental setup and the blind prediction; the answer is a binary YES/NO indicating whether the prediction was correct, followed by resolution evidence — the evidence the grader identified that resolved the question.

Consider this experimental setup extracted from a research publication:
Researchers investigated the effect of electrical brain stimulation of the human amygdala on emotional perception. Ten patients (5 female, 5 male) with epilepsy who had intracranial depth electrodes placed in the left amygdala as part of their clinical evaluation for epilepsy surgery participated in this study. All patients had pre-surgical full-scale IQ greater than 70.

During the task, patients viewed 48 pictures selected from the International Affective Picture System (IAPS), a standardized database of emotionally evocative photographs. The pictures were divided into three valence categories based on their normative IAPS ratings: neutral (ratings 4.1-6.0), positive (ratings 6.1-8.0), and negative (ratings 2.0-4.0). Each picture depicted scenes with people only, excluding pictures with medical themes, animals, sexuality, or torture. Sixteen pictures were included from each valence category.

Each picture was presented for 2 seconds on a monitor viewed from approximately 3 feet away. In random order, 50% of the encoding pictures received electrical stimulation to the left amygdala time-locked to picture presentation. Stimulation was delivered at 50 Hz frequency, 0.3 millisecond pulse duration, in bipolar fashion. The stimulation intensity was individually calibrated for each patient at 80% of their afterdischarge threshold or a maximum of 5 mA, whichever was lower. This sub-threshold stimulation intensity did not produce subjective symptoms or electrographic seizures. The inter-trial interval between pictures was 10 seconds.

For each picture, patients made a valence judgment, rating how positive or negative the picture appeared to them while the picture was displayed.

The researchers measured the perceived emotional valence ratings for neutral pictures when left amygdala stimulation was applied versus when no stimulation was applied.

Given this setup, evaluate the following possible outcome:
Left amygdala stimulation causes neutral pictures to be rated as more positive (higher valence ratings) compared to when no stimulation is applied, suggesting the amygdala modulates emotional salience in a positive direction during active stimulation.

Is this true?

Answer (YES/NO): NO